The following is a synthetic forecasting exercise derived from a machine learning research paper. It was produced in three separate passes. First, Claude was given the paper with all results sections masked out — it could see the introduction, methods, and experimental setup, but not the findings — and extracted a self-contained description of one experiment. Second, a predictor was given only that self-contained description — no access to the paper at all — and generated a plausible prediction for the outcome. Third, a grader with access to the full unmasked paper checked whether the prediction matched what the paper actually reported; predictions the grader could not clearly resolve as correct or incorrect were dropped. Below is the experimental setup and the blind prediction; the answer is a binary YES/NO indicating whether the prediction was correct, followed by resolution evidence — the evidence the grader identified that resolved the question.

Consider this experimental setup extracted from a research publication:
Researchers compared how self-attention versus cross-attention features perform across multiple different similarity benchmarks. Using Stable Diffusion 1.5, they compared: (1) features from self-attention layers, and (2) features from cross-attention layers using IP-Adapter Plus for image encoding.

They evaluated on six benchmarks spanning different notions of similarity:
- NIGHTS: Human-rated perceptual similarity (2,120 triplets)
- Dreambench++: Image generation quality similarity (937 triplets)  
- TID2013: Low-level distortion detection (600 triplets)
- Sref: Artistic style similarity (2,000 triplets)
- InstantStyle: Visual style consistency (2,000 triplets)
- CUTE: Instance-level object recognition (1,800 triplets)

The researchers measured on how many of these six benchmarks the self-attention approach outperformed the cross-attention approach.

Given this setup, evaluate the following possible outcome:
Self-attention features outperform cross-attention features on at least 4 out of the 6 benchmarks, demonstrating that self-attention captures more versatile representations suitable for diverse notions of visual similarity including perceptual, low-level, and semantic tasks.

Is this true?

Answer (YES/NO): YES